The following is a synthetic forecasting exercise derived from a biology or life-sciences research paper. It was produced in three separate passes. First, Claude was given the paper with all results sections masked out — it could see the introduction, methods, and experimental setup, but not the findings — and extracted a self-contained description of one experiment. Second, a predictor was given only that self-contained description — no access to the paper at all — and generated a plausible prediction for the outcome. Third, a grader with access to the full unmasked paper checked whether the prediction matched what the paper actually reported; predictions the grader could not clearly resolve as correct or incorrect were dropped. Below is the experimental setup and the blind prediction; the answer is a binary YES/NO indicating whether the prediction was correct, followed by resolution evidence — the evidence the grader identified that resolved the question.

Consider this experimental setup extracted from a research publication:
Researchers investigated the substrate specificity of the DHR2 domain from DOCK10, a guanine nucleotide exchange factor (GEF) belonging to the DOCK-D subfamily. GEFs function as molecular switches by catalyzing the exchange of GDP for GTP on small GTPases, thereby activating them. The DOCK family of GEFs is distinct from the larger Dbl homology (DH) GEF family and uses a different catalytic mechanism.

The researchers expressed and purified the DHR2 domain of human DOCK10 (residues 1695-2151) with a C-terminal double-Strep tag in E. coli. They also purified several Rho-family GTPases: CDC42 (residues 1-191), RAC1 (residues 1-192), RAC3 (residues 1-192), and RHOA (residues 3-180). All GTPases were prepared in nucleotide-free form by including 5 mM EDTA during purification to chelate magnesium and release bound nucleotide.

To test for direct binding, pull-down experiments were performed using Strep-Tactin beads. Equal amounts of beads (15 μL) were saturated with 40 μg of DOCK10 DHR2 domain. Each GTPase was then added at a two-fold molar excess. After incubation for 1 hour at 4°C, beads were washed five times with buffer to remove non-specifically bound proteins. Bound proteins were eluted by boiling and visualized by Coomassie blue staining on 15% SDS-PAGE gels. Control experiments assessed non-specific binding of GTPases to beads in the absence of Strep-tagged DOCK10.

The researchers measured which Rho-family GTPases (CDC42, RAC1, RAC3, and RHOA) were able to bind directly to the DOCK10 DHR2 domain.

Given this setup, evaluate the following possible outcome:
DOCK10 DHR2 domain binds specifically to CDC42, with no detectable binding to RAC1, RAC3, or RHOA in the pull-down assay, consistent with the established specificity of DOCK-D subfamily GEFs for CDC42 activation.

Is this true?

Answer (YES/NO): NO